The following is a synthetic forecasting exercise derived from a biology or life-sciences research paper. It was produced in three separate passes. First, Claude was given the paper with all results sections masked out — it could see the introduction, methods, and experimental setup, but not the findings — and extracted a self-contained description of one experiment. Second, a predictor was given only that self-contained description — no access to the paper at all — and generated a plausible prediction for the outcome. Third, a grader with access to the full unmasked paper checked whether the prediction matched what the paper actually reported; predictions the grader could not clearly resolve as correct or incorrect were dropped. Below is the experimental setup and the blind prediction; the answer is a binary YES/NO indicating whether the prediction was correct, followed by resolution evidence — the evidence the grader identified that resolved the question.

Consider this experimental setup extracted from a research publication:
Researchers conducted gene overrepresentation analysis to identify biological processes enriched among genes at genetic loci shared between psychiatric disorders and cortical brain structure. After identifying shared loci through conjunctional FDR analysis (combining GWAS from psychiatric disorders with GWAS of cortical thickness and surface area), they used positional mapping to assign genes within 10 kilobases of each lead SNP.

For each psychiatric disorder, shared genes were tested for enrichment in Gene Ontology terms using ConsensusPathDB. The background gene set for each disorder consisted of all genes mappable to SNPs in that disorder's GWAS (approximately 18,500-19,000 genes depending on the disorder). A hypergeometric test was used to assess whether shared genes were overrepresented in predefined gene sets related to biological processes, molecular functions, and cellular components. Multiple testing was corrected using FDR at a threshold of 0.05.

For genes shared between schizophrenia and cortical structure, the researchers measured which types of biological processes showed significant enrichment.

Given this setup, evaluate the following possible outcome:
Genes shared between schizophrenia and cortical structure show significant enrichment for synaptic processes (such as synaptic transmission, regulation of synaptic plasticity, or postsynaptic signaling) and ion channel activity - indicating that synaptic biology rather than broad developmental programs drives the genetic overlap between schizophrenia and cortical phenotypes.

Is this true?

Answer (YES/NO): NO